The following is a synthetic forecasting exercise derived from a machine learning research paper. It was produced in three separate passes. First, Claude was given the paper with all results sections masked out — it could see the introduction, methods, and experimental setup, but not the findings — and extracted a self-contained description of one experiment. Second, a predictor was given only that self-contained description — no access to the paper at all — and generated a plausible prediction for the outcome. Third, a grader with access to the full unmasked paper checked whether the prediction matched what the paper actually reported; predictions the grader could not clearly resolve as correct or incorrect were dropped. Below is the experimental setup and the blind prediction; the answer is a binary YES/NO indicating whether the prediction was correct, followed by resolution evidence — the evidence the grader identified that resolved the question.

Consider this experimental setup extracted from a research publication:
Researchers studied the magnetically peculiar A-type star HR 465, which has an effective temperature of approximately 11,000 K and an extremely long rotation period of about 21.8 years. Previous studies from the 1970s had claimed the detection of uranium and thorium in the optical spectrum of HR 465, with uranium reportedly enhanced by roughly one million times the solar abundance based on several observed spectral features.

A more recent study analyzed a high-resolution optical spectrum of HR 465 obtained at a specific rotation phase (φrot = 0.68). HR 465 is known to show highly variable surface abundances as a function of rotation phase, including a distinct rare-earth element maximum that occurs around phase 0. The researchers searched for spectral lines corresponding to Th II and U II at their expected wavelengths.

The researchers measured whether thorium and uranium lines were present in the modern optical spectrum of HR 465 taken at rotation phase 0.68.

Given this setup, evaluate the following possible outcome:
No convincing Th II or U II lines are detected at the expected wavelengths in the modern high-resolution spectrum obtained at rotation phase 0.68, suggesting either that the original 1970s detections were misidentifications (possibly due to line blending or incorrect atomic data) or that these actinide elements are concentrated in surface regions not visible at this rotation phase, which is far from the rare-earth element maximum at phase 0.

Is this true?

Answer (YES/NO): YES